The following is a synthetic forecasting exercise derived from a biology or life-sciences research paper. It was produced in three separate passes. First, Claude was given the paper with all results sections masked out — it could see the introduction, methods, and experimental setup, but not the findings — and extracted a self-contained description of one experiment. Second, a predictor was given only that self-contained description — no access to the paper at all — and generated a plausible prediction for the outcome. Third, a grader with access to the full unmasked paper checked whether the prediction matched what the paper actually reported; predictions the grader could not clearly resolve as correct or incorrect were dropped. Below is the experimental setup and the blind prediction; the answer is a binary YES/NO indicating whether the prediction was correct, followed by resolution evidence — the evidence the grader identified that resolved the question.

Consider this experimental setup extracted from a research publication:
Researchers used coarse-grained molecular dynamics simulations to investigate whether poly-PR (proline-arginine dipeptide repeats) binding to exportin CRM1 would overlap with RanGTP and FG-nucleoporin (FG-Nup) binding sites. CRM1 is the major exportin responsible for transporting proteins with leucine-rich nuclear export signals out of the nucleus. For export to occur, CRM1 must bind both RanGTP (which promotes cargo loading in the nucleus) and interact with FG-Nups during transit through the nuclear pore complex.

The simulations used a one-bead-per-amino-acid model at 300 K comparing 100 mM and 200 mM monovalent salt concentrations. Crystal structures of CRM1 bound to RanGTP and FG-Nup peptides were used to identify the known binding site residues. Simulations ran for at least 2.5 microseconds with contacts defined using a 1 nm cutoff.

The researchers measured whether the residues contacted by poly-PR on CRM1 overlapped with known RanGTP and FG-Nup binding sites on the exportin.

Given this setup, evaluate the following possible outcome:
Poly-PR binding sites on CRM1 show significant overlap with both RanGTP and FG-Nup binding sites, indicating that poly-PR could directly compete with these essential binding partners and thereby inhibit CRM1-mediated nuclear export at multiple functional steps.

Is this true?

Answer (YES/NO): YES